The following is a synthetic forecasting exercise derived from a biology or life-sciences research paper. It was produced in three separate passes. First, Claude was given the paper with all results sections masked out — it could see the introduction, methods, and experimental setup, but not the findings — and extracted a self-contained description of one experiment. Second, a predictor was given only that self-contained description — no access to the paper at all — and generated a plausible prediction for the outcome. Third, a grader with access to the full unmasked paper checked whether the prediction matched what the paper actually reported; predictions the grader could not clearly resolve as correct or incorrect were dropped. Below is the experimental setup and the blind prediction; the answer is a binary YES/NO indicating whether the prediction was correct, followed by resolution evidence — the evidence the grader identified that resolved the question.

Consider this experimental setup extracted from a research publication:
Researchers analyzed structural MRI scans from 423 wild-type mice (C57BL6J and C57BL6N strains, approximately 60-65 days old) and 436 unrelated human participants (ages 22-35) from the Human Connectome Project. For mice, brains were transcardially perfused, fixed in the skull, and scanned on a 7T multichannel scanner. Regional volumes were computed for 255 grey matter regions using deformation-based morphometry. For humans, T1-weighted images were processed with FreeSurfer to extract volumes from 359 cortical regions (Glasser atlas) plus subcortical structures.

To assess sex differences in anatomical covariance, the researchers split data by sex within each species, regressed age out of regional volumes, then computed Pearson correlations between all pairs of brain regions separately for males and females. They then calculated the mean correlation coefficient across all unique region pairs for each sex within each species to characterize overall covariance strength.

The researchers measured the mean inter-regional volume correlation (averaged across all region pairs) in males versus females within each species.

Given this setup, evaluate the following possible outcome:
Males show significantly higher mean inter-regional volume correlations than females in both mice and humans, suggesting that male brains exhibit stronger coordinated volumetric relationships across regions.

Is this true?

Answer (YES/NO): NO